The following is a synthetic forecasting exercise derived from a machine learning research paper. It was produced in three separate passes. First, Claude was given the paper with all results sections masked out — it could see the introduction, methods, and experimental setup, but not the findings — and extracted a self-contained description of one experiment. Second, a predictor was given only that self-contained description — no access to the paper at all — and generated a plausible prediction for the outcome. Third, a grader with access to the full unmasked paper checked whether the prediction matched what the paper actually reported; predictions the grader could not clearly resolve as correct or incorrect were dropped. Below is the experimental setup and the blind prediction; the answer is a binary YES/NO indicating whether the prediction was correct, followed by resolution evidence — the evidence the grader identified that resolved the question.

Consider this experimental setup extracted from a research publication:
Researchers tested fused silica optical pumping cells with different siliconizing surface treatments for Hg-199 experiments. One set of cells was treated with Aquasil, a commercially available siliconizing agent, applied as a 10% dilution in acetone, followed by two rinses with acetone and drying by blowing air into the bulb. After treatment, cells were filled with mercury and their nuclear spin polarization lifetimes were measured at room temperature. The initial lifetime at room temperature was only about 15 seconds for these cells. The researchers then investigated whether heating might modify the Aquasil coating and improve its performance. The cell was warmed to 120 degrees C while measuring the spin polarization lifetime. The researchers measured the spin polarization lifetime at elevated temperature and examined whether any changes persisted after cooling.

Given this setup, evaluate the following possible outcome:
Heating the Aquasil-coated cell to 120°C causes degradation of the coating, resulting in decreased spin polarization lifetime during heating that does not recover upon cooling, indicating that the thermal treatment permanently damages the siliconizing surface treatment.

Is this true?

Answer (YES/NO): NO